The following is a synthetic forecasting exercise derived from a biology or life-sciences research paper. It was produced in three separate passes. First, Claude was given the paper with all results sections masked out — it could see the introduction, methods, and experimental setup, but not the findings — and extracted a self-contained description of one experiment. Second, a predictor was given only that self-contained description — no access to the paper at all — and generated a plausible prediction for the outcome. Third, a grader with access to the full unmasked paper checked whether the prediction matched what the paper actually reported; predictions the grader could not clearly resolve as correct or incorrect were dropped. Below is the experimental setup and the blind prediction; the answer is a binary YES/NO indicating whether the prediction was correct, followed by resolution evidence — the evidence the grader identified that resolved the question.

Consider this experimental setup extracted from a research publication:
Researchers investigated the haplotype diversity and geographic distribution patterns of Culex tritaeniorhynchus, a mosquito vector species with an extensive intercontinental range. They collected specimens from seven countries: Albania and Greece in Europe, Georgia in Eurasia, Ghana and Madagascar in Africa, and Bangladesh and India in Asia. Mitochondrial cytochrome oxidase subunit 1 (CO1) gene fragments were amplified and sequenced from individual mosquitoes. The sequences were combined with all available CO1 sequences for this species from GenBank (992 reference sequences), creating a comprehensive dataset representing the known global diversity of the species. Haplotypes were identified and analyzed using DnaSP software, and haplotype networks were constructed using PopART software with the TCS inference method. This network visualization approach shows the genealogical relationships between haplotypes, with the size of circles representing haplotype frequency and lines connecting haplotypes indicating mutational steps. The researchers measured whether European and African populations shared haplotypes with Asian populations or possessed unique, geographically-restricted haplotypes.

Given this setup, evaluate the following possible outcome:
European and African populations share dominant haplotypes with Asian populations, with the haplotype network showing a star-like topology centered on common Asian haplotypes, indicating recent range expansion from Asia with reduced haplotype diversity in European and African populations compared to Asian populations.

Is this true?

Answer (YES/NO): NO